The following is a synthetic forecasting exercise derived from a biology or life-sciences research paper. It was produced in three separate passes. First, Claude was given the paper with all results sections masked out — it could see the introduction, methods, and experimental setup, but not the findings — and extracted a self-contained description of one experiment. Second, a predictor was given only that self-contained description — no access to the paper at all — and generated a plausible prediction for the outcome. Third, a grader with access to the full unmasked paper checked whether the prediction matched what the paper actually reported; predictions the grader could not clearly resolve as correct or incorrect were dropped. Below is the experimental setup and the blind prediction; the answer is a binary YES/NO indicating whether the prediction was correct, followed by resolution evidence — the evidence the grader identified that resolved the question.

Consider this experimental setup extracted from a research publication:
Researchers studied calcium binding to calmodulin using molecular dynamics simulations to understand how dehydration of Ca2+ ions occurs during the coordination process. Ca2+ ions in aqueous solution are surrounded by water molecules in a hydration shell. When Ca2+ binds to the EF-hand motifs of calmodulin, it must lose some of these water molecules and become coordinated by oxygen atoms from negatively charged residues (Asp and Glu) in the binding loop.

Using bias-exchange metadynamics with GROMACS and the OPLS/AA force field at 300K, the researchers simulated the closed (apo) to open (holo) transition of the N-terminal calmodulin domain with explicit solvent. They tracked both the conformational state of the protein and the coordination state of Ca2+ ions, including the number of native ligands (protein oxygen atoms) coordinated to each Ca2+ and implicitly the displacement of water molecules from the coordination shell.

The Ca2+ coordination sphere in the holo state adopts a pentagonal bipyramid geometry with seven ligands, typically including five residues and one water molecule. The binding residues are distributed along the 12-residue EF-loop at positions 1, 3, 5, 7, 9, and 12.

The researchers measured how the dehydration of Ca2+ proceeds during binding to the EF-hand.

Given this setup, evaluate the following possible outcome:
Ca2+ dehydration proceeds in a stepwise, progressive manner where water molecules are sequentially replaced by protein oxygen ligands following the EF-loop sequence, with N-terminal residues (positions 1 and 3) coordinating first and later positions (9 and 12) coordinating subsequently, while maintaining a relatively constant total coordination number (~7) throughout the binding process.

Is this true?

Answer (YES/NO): NO